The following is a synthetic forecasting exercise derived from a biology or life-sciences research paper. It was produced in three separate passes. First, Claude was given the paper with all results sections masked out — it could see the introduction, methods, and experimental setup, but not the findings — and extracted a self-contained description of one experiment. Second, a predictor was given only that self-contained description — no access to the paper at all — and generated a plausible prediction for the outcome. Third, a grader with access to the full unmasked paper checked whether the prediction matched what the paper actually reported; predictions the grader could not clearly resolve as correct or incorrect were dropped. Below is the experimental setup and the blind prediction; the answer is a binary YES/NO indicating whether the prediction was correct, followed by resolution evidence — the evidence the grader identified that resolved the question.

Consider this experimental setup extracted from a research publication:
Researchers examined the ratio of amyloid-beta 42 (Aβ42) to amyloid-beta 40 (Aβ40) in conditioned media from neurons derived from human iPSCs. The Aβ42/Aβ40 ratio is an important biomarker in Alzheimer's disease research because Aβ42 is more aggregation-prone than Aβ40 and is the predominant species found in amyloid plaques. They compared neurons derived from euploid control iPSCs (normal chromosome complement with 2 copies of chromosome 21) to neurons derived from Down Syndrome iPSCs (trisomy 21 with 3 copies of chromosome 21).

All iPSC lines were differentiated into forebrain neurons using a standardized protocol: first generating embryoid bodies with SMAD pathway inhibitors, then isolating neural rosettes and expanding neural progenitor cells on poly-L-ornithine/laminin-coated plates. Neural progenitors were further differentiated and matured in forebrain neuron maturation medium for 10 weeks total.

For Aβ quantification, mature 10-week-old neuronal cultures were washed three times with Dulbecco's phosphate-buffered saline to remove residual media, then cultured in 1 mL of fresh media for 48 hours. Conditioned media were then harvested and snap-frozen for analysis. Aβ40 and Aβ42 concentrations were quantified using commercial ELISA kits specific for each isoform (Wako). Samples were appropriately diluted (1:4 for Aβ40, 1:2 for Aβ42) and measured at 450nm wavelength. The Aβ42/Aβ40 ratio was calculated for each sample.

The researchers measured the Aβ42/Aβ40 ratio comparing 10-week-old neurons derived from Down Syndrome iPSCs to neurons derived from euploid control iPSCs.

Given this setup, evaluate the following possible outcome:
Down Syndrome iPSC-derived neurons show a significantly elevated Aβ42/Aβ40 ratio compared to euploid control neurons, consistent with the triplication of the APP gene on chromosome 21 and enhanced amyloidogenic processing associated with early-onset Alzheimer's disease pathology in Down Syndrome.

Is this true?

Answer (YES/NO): NO